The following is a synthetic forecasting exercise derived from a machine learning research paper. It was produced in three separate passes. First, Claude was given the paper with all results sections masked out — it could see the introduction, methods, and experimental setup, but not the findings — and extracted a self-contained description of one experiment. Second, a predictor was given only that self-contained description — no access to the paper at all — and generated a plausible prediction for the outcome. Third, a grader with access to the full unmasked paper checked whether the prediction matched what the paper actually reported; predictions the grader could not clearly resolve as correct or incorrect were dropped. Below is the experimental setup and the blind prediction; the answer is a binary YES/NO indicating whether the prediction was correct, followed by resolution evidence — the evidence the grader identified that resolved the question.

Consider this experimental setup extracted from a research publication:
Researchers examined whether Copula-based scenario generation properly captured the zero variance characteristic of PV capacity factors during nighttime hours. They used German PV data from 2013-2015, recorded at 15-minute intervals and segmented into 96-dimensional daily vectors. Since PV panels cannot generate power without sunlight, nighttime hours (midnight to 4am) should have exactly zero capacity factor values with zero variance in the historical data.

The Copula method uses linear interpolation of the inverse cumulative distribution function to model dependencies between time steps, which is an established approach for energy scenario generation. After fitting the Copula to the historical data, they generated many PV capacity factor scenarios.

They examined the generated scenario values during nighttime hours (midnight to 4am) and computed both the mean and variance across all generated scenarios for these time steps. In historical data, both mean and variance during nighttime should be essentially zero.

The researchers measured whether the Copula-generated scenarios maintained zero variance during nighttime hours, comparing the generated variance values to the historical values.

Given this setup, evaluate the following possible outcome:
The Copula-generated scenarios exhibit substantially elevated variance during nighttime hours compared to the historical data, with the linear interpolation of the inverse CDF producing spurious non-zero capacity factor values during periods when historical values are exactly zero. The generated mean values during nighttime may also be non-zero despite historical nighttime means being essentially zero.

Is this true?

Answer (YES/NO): YES